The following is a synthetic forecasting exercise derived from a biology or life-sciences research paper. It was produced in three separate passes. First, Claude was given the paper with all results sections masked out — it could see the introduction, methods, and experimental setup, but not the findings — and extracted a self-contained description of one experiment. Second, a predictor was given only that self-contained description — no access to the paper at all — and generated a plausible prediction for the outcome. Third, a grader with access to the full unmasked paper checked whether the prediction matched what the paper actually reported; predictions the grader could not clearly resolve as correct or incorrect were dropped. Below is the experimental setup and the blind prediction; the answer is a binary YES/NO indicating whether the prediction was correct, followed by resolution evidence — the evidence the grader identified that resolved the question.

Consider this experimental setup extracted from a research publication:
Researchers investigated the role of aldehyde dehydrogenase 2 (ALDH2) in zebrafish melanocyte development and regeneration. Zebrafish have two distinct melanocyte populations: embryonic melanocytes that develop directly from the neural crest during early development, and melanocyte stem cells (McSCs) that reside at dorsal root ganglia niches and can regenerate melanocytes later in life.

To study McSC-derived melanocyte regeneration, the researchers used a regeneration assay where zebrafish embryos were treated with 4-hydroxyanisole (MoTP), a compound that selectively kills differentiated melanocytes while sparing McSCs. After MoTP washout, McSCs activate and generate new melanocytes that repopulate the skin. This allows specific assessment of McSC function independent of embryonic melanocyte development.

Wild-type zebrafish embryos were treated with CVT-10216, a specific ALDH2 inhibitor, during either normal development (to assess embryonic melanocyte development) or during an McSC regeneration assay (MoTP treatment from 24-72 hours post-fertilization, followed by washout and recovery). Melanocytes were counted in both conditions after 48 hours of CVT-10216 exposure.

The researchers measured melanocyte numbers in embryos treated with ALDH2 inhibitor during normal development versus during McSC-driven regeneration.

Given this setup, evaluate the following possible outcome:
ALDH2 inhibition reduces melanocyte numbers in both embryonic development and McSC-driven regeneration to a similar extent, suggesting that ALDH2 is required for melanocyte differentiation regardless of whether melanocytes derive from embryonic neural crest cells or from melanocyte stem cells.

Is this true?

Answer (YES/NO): NO